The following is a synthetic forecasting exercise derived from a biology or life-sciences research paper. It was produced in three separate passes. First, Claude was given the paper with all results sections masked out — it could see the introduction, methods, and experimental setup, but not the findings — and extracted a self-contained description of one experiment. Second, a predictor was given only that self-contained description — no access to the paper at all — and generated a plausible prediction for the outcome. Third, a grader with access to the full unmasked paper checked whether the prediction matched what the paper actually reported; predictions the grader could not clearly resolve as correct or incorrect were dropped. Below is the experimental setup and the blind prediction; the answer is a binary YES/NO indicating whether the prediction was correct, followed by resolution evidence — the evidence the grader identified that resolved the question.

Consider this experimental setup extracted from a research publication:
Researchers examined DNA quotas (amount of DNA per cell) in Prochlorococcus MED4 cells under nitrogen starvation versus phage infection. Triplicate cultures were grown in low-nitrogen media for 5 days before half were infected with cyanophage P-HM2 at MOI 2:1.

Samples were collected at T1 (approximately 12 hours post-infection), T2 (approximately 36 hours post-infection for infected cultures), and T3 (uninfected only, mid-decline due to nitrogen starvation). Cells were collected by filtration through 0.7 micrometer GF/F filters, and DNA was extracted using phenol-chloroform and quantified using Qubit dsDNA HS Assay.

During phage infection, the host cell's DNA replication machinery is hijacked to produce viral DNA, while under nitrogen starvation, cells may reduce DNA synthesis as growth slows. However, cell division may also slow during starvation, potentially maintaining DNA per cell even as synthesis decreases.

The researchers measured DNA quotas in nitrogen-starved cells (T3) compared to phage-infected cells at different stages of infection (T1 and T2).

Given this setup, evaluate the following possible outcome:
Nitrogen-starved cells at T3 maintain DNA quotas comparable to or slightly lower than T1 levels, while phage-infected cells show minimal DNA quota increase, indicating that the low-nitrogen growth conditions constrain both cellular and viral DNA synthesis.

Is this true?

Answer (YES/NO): NO